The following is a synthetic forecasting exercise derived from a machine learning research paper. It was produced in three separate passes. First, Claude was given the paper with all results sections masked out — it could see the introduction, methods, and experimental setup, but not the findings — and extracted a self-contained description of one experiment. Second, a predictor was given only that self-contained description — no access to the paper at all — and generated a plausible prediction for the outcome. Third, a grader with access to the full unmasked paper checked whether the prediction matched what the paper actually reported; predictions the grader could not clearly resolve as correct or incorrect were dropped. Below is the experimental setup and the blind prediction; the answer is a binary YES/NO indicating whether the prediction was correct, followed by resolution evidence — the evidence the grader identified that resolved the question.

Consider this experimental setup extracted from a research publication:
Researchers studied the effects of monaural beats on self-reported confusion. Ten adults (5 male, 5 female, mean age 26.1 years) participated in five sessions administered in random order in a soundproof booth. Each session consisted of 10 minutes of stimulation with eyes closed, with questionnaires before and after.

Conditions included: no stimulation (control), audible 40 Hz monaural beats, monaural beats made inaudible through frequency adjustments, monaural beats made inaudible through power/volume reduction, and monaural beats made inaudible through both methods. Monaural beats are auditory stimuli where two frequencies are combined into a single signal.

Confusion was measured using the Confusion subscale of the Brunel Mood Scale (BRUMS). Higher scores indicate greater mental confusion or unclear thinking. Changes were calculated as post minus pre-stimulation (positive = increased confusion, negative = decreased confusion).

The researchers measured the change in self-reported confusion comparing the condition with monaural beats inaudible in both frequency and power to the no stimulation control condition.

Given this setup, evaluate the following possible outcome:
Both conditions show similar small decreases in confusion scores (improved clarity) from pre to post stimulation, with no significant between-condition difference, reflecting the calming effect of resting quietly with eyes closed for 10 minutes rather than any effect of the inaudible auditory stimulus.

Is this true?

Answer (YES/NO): NO